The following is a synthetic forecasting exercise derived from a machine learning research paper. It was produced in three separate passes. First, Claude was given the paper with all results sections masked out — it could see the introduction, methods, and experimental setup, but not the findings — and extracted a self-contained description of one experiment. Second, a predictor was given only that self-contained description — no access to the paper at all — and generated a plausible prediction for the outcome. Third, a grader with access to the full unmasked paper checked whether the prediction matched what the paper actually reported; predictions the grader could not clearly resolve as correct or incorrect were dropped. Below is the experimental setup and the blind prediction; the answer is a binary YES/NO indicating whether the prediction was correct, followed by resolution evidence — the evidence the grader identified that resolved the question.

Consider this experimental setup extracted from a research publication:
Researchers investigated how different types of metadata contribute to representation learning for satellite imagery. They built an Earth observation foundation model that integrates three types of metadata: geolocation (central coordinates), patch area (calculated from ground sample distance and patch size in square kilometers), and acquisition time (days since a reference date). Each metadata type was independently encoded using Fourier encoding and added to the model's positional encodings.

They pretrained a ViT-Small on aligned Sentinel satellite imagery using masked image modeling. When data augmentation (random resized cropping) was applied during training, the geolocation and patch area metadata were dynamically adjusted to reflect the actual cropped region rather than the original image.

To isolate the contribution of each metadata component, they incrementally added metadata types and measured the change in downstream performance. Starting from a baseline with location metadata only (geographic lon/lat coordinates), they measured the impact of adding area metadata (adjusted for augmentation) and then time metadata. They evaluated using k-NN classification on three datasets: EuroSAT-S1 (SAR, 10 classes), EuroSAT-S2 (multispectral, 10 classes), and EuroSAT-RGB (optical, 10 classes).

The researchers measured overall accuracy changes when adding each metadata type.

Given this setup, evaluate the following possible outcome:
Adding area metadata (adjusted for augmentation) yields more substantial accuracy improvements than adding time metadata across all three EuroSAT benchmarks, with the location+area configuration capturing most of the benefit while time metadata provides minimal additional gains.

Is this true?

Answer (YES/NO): NO